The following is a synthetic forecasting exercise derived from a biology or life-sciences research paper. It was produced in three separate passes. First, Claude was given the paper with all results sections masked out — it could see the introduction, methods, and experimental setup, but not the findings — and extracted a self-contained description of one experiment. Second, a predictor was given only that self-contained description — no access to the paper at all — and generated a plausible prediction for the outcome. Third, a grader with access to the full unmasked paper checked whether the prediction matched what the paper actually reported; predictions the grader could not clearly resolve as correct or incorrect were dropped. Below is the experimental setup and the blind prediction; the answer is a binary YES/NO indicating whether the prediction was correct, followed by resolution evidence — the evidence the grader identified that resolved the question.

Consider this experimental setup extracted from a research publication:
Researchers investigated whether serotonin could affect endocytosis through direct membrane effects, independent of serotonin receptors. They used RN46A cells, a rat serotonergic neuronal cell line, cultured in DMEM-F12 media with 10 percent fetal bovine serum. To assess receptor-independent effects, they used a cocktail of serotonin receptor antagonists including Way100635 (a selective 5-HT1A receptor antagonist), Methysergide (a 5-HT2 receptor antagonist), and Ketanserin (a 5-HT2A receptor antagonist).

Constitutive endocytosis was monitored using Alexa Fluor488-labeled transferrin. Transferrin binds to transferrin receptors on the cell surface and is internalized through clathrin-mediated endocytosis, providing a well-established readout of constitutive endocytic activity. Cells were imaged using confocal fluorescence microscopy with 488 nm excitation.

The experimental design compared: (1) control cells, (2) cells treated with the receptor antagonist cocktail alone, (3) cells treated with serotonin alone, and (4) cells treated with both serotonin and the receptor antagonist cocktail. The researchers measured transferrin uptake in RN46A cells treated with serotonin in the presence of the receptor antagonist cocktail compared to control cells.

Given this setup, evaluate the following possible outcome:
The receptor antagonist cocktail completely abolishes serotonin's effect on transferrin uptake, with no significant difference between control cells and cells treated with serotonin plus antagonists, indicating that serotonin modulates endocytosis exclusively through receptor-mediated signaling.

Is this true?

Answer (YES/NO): NO